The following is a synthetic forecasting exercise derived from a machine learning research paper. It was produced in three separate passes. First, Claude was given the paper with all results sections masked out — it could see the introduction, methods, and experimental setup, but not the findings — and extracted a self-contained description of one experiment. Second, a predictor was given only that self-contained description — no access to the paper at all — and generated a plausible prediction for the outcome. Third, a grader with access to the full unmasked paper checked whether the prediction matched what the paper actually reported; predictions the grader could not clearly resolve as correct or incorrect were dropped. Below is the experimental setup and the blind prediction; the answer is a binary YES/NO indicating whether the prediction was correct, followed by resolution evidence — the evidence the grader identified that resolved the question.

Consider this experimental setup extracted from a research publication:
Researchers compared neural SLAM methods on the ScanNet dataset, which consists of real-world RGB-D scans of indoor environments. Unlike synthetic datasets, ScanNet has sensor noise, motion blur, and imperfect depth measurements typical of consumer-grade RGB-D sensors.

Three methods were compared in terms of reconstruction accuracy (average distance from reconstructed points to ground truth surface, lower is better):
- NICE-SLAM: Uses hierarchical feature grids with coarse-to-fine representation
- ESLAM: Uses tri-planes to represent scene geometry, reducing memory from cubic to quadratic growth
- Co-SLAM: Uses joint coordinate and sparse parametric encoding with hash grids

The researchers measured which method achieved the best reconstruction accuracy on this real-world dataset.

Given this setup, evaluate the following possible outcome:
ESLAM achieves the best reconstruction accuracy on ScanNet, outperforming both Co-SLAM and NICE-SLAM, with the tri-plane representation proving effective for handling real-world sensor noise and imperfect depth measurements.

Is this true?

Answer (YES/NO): YES